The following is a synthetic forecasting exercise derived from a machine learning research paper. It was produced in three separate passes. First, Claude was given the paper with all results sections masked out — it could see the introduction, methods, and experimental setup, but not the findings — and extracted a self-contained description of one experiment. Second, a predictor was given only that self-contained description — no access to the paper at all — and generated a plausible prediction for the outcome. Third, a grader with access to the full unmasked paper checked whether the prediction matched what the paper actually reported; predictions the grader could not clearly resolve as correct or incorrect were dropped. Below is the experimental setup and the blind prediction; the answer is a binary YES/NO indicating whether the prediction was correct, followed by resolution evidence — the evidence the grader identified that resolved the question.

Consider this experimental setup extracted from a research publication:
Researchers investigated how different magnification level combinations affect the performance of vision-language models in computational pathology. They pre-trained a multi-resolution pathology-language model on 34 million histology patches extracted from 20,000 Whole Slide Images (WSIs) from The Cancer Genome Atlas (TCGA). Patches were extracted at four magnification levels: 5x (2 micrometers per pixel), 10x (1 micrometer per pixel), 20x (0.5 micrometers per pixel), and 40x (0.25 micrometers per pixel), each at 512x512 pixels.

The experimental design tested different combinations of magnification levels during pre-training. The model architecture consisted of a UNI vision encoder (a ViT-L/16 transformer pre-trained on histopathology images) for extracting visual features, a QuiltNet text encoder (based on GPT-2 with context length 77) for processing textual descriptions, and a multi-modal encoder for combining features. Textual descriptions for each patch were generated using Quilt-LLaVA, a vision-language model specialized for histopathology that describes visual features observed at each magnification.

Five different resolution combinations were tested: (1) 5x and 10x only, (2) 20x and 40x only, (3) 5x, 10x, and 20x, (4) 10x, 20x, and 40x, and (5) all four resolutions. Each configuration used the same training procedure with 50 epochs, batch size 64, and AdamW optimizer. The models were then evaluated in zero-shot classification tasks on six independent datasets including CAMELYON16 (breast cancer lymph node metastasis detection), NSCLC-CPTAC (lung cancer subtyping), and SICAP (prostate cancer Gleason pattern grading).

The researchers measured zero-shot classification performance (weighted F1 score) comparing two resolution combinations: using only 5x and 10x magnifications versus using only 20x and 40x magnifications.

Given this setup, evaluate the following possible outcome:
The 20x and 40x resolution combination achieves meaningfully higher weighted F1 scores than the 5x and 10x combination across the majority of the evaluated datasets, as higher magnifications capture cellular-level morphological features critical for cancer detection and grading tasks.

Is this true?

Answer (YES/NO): YES